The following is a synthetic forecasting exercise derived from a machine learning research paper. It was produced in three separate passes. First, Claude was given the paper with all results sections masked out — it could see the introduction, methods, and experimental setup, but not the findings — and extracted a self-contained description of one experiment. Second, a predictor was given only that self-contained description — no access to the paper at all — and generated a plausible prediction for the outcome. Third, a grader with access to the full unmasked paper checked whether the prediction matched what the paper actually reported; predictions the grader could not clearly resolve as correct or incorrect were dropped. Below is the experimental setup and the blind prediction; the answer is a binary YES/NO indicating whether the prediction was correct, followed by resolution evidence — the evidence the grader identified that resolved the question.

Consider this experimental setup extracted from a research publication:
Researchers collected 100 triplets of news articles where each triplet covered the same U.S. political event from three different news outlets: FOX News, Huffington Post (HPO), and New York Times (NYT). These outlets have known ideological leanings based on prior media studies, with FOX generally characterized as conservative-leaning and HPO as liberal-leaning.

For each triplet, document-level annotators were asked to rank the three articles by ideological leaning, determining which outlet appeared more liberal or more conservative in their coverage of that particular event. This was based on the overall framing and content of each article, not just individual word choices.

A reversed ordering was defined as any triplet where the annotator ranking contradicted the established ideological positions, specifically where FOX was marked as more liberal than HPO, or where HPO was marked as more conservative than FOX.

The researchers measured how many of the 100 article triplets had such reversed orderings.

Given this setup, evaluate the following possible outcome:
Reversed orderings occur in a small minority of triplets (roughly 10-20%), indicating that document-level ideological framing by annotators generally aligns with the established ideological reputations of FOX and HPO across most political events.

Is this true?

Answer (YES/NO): YES